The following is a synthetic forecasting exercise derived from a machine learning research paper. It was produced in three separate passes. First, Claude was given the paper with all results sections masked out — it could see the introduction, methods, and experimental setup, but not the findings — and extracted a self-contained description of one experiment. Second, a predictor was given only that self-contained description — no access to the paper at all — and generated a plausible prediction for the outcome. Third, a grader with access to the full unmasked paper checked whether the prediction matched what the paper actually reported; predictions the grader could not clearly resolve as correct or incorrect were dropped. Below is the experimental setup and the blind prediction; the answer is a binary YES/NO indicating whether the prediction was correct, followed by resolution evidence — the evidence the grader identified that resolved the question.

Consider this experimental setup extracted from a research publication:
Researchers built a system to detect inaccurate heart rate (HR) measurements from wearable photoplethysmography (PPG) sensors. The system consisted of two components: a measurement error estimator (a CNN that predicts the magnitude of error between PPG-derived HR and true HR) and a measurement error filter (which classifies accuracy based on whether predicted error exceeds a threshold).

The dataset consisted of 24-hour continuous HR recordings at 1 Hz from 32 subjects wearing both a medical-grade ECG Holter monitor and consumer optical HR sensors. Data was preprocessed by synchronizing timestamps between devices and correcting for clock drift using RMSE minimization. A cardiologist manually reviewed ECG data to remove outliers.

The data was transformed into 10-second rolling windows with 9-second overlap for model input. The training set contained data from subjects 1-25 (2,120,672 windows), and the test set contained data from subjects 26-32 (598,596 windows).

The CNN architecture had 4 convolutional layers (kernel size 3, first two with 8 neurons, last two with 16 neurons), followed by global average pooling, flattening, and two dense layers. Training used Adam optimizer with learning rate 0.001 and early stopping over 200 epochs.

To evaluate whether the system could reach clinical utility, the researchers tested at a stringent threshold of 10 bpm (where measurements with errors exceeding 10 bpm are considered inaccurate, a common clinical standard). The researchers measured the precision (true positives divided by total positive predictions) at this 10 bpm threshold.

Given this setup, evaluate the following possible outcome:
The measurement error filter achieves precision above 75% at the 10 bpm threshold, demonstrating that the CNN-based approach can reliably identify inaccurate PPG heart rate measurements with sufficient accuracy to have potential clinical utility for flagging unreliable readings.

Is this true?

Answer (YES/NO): NO